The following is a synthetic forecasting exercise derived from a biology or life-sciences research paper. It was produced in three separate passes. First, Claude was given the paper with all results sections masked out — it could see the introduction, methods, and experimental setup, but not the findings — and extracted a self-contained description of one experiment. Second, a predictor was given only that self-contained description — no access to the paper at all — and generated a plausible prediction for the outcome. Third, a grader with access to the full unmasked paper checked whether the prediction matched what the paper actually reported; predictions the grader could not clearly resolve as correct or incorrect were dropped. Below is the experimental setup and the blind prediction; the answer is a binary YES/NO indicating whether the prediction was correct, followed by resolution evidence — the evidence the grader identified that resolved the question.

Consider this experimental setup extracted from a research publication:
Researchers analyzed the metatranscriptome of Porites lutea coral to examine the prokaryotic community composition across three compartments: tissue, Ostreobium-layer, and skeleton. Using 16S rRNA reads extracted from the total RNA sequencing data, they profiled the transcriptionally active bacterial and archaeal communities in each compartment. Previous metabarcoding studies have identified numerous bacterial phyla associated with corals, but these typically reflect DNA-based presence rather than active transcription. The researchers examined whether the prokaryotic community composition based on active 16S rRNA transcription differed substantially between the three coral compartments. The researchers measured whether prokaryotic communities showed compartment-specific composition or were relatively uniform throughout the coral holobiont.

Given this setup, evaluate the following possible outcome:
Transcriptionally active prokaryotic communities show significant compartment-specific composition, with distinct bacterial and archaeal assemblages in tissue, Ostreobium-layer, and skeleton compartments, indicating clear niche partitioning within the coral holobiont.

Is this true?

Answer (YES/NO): YES